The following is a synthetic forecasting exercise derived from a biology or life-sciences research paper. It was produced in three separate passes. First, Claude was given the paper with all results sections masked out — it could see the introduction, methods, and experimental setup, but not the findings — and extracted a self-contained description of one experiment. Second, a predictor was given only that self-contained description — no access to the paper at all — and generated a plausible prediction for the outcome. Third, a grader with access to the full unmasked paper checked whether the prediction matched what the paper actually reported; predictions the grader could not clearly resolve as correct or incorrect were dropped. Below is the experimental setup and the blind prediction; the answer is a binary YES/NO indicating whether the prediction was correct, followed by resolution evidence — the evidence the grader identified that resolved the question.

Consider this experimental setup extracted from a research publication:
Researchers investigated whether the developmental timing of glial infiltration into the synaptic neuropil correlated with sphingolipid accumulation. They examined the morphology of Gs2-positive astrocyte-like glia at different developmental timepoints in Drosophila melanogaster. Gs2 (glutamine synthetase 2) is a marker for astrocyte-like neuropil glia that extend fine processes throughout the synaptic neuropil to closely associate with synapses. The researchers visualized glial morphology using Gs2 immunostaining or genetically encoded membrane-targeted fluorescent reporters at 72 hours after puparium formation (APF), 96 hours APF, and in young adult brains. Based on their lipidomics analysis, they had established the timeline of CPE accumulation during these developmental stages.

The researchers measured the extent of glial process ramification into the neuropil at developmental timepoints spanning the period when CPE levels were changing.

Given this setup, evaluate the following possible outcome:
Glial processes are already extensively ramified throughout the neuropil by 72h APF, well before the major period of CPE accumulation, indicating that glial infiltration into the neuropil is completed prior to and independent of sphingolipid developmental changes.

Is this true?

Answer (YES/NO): NO